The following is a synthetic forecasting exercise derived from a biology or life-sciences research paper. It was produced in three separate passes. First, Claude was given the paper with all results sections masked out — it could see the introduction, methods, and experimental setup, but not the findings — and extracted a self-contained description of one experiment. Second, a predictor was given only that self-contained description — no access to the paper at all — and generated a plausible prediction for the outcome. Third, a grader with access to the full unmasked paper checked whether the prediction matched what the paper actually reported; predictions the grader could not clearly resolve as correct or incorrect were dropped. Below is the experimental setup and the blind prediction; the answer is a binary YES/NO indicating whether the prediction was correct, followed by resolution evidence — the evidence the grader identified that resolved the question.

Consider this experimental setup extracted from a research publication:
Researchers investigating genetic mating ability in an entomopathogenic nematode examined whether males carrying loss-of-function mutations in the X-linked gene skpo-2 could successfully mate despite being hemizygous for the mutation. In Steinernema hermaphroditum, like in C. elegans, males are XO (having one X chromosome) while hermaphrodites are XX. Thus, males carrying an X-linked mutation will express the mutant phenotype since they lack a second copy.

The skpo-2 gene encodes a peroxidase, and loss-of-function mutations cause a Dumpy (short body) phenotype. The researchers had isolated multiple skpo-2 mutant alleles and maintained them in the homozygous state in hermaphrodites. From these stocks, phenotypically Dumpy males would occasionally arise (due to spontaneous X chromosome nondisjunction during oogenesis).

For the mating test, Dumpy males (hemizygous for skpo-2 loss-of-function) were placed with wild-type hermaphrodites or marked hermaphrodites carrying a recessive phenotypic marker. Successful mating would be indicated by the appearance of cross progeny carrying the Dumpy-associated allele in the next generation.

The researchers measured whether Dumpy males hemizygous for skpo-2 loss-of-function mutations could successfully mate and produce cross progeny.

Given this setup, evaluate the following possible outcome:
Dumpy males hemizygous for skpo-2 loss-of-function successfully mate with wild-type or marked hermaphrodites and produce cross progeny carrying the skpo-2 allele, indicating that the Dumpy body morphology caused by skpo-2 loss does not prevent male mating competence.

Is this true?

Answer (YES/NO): YES